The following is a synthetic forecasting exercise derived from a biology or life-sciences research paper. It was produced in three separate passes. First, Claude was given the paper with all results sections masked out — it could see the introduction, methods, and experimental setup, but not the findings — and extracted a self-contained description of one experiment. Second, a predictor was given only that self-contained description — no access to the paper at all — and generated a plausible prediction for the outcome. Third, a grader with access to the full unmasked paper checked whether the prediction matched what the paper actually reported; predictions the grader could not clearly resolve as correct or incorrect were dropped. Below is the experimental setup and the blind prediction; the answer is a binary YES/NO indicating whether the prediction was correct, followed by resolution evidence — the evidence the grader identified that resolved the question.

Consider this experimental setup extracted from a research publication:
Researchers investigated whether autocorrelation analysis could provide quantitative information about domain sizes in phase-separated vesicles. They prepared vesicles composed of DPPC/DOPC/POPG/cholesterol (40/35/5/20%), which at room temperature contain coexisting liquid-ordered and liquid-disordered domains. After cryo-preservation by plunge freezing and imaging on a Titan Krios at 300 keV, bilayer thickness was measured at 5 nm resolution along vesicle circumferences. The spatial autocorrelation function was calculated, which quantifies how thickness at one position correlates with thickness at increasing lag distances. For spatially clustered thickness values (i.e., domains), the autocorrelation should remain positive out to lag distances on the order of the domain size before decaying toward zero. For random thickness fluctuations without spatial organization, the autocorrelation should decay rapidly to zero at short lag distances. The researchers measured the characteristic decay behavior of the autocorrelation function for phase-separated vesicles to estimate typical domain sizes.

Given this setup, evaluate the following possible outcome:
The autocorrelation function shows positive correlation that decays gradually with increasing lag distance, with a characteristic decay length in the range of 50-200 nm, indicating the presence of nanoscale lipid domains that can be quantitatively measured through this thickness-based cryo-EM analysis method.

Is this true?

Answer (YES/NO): NO